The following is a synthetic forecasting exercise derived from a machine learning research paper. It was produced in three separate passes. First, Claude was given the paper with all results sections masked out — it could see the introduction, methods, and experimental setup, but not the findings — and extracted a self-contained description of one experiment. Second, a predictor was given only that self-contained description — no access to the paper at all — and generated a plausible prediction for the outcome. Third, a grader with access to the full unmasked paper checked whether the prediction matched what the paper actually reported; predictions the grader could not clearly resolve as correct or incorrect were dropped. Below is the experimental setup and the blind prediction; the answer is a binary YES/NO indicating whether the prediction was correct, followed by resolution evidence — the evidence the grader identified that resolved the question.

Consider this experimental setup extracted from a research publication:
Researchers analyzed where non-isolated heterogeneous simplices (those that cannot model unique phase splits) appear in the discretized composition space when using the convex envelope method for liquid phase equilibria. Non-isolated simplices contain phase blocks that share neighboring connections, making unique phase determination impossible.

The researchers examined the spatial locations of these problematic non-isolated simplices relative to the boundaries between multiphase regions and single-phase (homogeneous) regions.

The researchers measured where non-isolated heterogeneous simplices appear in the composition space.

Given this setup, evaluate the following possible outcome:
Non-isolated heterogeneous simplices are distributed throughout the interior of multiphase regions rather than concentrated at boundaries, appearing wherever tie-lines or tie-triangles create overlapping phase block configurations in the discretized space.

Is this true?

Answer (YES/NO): NO